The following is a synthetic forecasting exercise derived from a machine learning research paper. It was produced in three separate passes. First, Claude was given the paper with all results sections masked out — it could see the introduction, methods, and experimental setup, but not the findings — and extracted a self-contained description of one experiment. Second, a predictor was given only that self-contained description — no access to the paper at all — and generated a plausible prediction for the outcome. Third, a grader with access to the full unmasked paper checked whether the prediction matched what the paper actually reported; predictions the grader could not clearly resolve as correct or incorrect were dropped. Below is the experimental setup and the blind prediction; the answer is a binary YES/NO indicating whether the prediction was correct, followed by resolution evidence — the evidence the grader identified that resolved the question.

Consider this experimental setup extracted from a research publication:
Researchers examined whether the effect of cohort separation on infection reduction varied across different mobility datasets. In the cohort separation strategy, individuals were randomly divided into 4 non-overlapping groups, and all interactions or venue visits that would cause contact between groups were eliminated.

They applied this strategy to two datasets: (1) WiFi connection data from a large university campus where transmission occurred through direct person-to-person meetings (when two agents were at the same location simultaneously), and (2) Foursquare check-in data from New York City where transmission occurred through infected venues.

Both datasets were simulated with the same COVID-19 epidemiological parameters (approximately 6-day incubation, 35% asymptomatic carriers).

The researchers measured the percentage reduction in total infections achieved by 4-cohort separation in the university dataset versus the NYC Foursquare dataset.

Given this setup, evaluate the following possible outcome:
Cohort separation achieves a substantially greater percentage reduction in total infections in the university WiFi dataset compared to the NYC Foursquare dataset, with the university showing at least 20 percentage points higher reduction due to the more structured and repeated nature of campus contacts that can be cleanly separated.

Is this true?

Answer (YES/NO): NO